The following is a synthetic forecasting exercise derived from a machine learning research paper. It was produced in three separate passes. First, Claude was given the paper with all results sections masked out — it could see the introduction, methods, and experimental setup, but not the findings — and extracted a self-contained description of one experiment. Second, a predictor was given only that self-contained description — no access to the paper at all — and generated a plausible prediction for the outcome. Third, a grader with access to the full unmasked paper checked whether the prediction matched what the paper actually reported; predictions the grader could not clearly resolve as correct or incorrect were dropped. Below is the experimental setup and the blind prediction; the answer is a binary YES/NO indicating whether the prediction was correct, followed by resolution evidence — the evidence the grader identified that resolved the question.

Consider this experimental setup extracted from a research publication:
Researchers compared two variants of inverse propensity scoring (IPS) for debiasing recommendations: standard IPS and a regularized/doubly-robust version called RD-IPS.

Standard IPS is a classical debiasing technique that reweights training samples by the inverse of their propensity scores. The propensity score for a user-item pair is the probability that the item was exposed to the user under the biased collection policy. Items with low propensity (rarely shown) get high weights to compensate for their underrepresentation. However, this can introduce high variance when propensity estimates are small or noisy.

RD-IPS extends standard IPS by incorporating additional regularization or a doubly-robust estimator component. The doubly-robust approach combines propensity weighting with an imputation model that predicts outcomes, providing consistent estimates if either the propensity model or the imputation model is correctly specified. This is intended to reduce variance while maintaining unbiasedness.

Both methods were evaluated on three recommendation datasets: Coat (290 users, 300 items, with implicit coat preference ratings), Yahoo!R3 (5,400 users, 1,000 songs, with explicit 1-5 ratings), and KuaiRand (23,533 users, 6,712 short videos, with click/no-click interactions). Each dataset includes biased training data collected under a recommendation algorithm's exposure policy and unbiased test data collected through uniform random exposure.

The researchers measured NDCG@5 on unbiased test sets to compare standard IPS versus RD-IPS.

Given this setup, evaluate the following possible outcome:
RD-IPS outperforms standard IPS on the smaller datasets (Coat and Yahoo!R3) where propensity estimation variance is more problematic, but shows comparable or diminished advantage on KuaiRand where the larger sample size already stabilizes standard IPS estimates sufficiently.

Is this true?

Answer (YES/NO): NO